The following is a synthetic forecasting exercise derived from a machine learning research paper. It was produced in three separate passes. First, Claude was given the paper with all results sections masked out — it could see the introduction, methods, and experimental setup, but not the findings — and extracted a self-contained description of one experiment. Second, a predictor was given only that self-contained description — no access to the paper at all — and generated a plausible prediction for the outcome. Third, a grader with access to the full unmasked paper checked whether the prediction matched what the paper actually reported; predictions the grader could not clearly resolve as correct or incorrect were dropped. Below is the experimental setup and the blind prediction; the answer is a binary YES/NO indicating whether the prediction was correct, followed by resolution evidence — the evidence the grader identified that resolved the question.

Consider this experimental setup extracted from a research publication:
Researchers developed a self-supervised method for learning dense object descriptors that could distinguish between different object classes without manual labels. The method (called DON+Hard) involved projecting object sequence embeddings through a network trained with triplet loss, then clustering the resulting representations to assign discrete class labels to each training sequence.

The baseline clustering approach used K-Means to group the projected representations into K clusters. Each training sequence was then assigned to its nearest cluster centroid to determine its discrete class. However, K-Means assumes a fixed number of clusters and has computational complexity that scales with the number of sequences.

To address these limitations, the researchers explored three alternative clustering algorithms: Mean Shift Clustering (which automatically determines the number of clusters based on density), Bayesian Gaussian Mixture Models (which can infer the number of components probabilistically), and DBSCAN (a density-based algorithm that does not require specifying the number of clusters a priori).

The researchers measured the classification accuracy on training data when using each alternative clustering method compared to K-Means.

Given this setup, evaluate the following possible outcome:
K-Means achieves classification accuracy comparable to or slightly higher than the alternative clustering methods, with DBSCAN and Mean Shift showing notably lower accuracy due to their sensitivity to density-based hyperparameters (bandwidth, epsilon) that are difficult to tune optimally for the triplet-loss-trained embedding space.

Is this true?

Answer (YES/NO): NO